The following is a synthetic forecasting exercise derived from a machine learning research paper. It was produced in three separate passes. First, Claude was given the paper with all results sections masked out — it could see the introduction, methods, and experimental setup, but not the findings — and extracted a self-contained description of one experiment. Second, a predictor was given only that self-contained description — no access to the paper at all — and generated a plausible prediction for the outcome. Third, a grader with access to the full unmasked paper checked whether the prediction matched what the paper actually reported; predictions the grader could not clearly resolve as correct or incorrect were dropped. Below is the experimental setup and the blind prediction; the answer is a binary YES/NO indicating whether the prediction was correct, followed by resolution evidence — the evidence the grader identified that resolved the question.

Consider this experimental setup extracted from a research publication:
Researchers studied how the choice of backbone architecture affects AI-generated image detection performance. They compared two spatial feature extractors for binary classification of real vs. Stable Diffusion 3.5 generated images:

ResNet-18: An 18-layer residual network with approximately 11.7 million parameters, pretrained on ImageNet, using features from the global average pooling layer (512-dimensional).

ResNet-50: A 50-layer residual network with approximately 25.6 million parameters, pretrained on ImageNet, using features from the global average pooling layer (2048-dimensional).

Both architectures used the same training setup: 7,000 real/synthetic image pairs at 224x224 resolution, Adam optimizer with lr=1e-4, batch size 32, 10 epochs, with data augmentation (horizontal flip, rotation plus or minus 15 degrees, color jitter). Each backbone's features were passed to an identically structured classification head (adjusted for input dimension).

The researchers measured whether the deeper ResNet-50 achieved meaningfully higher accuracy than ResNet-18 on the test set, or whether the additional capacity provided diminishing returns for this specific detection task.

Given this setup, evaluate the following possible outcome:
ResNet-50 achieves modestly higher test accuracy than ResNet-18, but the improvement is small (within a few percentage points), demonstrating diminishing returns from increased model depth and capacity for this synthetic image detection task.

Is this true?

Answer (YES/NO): NO